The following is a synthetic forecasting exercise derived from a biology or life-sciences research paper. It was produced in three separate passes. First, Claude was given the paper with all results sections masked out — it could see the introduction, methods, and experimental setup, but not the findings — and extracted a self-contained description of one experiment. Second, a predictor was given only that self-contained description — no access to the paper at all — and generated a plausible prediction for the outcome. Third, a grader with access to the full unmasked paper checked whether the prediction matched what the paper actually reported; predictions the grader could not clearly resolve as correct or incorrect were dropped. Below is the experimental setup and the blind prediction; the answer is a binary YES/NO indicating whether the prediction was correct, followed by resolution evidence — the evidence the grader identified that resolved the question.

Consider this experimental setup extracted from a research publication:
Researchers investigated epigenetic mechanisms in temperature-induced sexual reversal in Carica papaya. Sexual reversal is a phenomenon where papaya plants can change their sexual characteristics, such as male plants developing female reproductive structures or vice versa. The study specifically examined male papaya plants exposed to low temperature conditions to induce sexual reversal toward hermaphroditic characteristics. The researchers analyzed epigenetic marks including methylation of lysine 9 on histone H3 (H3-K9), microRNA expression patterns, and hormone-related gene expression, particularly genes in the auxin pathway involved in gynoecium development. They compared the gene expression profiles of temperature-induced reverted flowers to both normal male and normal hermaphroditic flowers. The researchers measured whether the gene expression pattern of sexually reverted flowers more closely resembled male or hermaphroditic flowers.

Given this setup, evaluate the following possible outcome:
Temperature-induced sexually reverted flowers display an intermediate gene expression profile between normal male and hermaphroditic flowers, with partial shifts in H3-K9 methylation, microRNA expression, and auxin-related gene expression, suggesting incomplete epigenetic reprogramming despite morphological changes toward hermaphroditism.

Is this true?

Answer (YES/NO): NO